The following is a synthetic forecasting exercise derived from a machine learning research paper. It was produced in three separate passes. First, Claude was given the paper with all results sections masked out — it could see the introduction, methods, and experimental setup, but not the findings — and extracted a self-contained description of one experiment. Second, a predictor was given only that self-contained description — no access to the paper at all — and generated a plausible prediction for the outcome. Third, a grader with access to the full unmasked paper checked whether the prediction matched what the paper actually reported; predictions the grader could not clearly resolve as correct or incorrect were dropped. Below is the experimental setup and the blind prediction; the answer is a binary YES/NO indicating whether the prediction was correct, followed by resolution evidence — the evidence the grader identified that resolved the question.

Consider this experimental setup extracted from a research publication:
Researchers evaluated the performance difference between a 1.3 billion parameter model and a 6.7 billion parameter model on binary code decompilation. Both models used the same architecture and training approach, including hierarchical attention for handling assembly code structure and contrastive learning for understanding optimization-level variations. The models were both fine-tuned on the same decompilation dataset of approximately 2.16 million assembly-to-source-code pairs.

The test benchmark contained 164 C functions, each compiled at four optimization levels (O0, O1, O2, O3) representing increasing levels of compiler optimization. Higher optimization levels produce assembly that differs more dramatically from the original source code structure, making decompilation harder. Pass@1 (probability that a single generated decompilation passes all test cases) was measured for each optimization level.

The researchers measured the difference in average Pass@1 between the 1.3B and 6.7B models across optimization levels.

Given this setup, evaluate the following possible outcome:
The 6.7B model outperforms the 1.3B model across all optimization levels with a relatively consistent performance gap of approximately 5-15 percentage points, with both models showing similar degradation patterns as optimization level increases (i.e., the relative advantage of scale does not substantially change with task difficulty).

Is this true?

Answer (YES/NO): YES